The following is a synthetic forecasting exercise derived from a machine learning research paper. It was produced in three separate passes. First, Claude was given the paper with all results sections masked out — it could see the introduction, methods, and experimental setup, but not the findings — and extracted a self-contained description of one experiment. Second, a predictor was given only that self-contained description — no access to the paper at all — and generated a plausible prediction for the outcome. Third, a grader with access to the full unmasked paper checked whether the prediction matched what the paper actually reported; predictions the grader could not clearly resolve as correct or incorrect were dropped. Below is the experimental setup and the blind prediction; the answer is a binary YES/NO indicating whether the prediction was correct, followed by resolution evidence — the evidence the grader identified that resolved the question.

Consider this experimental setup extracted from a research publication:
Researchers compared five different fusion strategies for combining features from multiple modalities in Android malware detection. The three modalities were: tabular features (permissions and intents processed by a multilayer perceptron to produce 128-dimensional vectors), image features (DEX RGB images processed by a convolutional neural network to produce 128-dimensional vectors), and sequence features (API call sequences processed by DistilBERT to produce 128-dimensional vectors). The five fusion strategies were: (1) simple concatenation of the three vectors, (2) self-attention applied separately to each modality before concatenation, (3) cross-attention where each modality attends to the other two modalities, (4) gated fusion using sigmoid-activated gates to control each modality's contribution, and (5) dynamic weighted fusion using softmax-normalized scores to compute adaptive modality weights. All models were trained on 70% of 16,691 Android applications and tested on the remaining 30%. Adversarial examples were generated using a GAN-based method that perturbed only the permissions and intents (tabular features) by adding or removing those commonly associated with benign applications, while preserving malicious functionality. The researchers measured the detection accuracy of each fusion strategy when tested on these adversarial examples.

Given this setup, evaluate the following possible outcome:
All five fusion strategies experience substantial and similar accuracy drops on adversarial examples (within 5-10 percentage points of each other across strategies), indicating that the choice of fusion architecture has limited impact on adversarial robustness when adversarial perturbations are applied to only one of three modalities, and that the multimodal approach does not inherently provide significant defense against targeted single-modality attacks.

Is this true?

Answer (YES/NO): NO